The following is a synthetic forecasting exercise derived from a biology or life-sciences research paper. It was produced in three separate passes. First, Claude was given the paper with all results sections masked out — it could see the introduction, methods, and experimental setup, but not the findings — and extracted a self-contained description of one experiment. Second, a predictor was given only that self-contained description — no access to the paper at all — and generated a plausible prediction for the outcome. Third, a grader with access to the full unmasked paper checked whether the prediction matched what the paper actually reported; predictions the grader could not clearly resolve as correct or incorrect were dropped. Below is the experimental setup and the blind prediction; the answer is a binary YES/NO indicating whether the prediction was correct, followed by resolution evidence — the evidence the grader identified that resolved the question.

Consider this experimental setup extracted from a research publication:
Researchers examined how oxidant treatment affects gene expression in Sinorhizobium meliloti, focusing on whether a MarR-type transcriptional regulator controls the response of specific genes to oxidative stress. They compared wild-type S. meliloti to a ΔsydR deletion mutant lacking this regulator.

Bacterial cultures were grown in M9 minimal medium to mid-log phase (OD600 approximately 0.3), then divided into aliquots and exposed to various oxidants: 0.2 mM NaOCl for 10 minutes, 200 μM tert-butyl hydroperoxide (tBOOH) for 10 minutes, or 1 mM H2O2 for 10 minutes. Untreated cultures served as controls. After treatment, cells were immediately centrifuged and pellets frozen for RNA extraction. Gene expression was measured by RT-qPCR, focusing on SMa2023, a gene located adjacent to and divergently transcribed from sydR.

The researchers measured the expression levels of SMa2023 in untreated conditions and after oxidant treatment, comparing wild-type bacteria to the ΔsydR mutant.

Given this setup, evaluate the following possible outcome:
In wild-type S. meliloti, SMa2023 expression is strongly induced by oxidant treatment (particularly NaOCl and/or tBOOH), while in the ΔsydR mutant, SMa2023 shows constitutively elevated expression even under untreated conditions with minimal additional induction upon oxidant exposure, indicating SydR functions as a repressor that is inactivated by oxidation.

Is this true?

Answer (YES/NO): YES